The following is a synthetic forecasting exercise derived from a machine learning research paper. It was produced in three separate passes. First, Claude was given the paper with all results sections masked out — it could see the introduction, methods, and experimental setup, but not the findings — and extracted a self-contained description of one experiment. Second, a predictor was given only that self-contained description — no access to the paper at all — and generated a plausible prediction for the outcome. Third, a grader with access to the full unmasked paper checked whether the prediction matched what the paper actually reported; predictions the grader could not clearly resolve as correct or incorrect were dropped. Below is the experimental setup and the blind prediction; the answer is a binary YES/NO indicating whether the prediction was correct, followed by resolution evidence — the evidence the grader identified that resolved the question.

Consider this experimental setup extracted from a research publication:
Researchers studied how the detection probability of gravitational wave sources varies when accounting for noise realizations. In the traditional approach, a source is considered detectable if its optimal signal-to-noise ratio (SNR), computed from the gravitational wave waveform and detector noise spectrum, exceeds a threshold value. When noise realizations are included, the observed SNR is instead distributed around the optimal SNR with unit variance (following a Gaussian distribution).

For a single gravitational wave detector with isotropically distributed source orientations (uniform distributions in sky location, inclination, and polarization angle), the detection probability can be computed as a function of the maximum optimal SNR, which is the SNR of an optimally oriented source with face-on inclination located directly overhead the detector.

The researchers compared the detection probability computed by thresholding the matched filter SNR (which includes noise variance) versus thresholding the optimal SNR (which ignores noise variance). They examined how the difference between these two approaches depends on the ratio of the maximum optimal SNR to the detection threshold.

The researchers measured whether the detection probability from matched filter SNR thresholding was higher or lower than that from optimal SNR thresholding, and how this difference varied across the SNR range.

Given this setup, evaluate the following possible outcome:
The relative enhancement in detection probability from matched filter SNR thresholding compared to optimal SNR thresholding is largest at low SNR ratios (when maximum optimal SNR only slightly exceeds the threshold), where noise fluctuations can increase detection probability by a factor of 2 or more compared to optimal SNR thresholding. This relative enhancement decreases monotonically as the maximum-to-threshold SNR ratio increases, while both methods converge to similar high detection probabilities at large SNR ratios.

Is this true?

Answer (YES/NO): NO